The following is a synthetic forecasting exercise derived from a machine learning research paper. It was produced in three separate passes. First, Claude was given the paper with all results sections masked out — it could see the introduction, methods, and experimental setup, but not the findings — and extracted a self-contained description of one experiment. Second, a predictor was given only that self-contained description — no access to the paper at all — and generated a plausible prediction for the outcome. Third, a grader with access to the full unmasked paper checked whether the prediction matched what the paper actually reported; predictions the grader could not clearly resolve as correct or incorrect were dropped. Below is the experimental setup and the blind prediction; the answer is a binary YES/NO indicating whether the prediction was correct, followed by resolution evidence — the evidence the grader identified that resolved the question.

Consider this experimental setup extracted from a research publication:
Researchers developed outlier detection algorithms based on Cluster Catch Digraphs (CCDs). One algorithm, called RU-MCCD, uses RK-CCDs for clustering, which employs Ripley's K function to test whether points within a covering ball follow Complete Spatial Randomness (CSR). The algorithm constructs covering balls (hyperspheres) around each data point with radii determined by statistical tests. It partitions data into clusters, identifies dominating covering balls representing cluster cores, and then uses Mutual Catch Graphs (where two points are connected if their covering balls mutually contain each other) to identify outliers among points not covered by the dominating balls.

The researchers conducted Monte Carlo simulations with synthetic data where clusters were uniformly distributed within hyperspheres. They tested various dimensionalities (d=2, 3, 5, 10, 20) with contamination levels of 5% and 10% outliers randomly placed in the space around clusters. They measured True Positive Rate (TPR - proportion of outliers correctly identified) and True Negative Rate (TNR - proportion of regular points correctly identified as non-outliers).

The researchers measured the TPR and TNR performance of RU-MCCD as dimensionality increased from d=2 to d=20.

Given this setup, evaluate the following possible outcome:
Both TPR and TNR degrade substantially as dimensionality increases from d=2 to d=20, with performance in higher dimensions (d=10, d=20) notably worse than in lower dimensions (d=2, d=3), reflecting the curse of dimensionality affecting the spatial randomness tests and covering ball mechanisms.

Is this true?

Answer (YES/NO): NO